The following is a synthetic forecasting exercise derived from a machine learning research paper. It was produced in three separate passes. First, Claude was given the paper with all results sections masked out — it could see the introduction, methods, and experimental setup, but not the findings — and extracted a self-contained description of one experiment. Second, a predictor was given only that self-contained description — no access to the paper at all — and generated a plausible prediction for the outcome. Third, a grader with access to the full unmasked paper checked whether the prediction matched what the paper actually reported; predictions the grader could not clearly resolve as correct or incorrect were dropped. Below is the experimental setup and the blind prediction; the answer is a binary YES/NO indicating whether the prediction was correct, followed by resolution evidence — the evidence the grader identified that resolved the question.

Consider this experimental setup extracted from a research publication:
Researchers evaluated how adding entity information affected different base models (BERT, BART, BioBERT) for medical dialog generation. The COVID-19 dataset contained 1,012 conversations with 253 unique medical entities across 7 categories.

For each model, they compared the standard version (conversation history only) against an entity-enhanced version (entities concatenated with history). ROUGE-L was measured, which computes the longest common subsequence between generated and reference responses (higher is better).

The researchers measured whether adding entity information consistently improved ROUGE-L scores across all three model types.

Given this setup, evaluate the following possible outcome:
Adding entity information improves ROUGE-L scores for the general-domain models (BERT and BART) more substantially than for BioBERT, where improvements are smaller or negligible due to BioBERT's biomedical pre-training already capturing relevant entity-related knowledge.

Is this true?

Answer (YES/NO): NO